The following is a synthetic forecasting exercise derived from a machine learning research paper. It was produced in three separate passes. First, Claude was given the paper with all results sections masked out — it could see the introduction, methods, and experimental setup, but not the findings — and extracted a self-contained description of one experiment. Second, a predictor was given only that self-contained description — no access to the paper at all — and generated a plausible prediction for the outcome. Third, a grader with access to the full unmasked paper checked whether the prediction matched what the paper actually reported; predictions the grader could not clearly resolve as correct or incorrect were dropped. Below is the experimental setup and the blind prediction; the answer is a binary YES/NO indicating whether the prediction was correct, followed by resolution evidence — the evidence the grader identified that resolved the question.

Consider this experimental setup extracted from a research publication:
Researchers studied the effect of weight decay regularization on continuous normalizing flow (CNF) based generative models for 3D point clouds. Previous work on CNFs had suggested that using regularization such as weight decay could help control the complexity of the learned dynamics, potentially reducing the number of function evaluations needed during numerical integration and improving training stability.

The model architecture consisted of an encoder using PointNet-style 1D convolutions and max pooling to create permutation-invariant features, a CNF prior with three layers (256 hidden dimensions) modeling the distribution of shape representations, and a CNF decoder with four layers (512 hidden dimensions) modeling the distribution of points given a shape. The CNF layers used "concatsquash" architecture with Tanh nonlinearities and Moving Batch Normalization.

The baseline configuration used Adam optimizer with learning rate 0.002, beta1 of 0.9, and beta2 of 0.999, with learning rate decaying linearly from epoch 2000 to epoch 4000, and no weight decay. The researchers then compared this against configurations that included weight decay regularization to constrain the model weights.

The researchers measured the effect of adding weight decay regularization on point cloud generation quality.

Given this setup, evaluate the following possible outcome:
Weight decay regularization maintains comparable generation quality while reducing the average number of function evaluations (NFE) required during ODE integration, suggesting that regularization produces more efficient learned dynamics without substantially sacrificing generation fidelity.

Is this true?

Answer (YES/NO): NO